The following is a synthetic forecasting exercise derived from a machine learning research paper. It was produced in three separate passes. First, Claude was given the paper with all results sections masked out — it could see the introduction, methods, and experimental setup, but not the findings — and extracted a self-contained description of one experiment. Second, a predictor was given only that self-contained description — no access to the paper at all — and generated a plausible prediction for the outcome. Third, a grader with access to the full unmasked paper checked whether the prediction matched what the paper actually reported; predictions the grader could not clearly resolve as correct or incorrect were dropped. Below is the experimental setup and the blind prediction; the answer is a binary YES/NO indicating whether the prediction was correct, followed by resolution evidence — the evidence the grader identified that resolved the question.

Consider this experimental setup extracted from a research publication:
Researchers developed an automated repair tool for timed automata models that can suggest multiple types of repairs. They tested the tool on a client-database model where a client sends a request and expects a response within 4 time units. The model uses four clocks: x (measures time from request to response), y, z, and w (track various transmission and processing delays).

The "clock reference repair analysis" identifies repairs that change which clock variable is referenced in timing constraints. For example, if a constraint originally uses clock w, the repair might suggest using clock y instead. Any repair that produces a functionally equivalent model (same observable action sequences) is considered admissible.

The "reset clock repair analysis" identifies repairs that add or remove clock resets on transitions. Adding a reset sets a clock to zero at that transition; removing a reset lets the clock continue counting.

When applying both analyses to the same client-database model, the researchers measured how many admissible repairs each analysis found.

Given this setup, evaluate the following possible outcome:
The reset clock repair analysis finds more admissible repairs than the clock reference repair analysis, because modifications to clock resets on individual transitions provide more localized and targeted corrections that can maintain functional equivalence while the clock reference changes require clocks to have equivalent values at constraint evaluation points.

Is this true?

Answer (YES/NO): NO